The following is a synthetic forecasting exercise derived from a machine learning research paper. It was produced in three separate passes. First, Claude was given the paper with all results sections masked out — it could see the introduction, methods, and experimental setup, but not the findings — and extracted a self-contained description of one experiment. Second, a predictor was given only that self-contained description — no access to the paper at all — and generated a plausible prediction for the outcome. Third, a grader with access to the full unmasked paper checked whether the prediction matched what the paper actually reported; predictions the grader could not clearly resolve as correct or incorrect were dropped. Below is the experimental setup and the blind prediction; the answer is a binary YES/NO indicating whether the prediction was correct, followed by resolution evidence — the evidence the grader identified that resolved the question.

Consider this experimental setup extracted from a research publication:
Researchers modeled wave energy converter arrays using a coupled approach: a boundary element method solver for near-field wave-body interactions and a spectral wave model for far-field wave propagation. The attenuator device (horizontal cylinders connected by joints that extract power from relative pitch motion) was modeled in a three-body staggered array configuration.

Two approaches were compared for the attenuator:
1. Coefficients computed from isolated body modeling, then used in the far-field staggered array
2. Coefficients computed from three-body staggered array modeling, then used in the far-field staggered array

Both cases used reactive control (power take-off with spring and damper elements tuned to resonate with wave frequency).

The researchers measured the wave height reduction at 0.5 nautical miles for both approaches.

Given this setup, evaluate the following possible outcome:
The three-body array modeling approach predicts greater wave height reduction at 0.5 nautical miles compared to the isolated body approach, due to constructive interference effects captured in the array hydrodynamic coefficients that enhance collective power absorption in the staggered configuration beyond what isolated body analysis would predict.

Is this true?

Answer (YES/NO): YES